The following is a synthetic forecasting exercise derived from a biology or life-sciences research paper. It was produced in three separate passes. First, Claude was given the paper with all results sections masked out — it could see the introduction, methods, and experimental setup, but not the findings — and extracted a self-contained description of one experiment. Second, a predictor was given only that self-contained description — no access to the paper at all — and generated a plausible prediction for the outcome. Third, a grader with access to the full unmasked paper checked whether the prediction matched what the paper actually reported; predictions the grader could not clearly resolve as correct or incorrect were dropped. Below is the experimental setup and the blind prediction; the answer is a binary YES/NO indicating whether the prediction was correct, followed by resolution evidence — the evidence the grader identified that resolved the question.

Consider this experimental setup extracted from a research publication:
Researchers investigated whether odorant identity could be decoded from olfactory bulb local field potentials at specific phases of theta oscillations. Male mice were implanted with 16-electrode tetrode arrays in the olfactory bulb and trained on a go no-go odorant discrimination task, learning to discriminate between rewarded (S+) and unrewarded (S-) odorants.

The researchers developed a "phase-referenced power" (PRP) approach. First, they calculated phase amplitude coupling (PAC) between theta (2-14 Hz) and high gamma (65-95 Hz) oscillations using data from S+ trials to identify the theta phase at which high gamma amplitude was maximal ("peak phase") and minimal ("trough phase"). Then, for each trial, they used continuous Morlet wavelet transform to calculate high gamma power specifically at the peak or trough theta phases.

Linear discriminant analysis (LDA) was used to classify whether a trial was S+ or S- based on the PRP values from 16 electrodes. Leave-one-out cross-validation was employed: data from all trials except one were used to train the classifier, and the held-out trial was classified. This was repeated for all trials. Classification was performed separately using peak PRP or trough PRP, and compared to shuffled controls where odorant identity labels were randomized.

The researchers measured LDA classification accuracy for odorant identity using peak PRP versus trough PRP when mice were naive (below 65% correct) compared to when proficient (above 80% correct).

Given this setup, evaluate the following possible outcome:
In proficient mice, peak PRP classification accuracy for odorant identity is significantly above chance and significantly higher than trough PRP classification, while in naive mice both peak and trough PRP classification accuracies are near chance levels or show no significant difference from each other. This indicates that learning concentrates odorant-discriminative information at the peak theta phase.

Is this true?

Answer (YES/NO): YES